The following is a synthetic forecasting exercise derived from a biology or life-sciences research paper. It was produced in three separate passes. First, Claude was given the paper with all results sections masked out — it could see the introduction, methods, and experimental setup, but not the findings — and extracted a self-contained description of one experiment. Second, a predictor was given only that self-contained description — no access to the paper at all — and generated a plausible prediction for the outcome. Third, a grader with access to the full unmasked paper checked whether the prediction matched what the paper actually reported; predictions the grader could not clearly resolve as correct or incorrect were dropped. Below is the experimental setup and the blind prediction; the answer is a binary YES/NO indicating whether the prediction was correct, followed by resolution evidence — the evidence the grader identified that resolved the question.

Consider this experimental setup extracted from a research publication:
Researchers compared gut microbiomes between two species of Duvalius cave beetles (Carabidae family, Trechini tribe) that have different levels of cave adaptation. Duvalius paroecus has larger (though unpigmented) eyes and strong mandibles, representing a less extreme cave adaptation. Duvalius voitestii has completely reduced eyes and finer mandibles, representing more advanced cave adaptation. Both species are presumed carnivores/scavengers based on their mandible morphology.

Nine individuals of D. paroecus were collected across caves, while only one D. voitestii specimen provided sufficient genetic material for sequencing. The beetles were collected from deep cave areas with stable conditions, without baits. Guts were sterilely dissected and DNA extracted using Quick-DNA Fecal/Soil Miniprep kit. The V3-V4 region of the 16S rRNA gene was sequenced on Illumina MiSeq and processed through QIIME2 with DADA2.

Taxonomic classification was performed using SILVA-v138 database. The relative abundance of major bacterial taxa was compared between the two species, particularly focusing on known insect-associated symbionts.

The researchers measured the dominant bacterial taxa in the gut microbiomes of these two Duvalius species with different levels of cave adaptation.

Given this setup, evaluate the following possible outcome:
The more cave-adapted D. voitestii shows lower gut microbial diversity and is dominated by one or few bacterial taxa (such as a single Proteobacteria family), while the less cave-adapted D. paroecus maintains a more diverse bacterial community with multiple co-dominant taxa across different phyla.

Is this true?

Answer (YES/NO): NO